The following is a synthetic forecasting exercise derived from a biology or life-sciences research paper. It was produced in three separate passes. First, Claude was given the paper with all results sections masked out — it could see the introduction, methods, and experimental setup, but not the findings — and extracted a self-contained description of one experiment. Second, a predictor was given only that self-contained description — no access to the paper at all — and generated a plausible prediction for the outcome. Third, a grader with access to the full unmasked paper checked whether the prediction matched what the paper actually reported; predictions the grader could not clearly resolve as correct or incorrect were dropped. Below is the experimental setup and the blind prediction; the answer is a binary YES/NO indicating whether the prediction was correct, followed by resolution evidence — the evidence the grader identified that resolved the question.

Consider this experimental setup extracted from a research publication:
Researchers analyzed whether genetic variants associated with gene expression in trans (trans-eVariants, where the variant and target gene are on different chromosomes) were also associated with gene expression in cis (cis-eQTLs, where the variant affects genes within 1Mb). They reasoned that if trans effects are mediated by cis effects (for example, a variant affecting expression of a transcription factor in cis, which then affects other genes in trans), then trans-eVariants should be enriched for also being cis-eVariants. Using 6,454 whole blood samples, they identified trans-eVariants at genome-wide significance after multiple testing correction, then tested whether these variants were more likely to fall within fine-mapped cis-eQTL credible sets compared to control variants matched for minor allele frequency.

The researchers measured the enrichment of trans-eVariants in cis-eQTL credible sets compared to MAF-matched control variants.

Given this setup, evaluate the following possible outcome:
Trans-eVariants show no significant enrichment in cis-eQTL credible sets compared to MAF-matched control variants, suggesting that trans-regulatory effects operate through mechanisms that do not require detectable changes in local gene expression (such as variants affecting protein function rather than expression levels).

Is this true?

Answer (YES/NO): NO